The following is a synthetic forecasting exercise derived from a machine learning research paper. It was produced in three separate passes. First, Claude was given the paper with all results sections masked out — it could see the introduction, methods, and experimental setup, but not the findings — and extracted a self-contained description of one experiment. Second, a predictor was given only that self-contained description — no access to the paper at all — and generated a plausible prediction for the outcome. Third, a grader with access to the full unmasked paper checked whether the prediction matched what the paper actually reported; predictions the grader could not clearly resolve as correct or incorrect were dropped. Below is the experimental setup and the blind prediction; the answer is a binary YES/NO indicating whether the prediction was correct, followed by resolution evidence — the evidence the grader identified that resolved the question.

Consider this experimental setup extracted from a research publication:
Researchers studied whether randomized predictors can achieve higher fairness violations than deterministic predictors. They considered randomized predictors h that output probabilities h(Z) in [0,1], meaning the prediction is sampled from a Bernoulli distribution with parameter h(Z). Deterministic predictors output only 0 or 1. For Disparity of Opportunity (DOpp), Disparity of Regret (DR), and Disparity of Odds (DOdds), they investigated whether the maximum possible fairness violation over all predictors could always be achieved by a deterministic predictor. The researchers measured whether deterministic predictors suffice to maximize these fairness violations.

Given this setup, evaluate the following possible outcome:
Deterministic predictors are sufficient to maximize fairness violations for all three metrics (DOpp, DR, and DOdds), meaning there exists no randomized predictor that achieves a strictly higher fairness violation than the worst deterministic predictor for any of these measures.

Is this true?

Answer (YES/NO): YES